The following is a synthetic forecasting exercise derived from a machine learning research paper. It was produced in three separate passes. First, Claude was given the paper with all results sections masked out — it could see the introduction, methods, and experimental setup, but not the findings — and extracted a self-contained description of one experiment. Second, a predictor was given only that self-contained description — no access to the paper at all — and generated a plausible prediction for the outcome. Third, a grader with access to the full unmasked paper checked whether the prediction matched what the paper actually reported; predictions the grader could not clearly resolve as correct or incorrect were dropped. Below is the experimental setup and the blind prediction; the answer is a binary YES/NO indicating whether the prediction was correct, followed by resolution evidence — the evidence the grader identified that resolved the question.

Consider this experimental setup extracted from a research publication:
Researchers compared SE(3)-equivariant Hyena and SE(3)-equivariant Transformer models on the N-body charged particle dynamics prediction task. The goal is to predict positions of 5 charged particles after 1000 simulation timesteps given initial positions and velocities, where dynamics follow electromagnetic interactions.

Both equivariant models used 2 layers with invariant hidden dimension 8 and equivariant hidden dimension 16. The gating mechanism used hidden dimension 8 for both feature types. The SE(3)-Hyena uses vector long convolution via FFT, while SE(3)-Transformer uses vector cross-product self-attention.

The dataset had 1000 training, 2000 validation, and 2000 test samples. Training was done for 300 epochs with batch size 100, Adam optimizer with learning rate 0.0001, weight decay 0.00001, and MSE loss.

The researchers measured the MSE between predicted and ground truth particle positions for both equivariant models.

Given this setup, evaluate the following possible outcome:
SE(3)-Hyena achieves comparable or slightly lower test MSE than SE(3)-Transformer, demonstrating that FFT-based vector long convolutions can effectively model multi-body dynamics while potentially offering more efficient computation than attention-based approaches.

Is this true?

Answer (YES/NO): YES